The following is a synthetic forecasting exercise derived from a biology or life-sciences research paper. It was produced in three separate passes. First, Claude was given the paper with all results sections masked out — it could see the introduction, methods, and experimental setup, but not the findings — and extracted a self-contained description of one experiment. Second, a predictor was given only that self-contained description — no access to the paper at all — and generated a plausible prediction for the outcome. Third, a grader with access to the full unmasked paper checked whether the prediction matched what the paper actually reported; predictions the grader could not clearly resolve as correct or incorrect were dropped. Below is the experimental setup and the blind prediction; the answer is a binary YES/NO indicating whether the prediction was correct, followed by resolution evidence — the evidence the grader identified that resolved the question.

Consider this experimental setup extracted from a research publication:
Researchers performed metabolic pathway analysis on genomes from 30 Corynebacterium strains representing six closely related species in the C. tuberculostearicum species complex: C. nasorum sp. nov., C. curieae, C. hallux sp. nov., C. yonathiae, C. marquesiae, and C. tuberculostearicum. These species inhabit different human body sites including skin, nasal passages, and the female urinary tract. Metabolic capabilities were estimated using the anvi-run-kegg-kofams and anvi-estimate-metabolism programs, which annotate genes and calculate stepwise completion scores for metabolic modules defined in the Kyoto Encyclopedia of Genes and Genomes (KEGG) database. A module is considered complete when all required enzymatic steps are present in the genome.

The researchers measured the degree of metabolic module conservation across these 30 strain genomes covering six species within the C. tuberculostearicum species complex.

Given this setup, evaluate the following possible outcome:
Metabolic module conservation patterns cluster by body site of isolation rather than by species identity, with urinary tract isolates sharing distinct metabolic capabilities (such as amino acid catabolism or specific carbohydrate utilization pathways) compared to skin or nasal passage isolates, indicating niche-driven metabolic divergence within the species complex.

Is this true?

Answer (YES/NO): NO